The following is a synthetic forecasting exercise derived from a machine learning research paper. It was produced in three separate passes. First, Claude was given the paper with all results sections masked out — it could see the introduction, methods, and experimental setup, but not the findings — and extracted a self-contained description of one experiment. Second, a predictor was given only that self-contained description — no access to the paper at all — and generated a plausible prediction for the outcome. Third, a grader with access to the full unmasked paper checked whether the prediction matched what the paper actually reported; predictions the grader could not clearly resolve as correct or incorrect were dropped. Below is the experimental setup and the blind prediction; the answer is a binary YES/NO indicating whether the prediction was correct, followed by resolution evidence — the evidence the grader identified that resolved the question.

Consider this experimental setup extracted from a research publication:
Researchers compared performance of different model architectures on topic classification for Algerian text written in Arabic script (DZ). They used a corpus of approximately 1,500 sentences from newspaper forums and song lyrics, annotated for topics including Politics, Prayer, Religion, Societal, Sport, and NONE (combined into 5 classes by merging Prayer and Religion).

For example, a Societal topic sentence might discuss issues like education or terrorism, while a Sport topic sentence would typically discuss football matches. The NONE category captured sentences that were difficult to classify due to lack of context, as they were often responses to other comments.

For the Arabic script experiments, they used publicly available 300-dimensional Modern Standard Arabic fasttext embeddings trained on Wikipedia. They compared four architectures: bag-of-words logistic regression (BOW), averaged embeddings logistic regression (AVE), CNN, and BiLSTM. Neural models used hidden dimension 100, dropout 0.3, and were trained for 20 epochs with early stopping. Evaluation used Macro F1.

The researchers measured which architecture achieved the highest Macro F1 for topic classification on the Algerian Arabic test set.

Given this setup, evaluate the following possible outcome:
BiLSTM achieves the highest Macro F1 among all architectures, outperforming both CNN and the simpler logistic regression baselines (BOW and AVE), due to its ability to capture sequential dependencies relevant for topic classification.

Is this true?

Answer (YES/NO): YES